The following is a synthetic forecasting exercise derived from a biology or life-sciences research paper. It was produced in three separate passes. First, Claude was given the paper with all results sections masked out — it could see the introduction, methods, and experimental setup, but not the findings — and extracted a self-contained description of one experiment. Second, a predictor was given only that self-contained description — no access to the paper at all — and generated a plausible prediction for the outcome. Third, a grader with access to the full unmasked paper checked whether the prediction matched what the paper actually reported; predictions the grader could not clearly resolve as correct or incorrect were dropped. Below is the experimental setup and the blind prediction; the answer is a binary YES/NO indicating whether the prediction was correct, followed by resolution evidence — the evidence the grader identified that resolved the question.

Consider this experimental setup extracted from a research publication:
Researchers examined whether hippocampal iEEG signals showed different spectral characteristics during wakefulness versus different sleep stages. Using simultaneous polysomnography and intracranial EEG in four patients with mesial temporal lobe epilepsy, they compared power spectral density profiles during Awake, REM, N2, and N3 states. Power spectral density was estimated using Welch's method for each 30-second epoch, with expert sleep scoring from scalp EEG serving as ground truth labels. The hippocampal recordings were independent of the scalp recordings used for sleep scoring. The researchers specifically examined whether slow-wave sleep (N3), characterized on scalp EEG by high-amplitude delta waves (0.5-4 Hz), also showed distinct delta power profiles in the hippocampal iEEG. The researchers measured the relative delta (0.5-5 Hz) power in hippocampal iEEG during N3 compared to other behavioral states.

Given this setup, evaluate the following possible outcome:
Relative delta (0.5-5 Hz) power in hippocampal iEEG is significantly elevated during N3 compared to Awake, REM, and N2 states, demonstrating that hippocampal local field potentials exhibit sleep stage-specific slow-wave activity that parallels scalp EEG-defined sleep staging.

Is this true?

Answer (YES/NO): NO